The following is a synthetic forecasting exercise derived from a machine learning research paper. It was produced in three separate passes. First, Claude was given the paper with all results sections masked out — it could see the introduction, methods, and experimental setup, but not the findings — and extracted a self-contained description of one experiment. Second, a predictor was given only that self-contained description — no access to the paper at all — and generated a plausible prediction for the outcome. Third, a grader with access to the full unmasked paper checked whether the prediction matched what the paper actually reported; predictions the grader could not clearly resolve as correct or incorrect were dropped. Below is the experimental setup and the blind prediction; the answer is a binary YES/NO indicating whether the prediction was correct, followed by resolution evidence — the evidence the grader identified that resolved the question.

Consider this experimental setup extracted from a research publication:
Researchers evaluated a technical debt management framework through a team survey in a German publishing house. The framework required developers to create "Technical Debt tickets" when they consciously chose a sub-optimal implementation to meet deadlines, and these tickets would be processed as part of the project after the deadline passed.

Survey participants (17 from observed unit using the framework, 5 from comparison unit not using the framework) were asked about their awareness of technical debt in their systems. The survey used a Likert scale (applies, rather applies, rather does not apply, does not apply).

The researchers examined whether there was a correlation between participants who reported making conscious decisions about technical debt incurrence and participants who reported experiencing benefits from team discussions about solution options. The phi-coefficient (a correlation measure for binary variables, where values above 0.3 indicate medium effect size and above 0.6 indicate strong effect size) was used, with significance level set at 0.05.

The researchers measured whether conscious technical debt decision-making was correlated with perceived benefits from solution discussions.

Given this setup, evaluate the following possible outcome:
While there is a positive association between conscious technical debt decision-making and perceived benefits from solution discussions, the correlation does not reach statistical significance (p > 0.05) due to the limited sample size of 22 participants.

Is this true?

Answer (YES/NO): NO